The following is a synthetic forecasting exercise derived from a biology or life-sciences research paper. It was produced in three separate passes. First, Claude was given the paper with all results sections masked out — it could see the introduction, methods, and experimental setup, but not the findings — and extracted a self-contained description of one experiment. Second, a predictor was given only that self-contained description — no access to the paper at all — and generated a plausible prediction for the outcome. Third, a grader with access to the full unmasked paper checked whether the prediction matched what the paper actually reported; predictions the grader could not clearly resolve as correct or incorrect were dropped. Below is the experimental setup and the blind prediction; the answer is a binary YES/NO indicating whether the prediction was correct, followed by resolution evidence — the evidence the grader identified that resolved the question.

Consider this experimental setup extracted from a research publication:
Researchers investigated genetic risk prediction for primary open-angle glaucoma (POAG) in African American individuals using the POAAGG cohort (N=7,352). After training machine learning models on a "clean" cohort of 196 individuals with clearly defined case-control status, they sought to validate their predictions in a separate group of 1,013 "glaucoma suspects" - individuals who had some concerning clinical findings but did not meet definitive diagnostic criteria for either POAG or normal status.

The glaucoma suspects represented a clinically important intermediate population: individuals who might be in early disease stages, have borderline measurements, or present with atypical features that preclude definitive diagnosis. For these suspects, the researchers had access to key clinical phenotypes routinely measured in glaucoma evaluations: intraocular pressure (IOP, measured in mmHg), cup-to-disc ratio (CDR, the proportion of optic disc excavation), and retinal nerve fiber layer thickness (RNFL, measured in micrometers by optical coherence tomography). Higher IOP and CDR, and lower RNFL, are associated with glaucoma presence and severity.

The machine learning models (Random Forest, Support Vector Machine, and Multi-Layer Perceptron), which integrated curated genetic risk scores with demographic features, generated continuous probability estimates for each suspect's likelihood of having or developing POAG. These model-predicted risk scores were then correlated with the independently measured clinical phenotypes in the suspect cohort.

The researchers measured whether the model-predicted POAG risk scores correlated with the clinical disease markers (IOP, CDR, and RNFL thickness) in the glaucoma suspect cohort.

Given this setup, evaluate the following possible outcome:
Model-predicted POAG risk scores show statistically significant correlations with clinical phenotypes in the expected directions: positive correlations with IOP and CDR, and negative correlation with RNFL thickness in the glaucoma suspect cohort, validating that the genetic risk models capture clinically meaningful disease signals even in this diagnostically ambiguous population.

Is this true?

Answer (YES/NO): NO